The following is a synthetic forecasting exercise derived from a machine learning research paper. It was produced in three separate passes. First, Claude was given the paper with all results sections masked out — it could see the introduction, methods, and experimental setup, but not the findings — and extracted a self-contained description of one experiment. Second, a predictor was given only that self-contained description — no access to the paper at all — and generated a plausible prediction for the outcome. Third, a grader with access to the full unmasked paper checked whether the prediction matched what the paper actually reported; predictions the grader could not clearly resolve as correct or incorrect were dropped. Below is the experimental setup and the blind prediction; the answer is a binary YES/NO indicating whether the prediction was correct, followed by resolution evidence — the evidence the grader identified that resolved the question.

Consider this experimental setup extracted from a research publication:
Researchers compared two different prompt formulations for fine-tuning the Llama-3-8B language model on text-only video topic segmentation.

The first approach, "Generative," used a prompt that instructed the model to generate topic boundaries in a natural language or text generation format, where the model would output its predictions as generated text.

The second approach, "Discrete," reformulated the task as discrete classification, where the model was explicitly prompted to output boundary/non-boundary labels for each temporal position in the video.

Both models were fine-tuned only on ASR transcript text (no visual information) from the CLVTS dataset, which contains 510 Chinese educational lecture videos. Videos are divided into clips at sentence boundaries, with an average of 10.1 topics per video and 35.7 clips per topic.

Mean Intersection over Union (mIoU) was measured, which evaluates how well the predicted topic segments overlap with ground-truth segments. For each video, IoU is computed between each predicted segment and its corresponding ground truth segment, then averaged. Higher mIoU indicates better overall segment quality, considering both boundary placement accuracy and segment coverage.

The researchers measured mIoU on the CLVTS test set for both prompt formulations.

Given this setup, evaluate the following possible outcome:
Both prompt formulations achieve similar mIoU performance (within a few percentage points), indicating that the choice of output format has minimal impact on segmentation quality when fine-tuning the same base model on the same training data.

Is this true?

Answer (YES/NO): NO